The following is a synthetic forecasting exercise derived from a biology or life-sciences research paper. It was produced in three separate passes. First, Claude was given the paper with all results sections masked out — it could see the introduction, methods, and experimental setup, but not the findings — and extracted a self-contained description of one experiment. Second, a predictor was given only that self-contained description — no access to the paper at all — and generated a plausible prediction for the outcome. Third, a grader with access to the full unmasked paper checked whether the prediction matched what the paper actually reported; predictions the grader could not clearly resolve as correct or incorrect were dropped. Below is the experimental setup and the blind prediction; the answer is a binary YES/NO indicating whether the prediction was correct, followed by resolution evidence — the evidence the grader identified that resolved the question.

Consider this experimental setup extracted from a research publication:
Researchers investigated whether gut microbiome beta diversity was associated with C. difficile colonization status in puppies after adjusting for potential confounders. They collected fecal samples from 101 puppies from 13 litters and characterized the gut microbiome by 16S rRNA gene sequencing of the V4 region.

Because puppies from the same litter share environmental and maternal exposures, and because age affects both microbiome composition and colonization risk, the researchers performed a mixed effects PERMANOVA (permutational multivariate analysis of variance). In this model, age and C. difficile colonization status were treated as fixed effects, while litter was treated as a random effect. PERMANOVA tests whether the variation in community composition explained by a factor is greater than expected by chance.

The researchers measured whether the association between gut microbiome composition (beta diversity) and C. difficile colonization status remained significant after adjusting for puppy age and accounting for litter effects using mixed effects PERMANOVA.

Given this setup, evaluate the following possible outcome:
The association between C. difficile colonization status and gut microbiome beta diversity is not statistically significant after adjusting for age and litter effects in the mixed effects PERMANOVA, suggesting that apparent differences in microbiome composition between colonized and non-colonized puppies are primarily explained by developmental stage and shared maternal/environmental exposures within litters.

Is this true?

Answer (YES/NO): YES